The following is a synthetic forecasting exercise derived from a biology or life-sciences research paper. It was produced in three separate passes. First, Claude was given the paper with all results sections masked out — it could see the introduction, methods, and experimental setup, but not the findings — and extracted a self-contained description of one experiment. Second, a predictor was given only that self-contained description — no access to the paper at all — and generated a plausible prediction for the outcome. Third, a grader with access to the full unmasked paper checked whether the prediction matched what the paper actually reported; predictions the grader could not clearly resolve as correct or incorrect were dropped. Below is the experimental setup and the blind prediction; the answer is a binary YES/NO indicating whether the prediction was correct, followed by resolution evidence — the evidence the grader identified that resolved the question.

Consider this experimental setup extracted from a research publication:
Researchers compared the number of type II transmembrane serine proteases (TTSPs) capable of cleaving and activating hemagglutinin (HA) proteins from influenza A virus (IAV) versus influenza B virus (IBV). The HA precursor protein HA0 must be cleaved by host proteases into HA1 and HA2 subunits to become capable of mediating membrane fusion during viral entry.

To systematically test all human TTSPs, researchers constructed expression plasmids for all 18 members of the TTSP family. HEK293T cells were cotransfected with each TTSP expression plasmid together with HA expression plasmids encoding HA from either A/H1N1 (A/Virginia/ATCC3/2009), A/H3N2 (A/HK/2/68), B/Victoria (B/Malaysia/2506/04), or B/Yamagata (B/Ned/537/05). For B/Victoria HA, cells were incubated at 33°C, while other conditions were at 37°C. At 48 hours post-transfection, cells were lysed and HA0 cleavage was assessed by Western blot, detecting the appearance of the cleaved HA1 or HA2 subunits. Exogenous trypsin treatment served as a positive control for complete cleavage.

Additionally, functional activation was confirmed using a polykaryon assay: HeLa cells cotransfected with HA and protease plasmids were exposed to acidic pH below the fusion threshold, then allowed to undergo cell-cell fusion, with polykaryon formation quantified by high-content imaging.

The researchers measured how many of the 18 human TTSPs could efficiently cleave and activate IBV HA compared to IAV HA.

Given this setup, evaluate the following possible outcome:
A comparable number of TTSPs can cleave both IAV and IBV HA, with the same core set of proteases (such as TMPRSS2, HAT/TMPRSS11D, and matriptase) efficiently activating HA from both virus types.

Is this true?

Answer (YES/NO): NO